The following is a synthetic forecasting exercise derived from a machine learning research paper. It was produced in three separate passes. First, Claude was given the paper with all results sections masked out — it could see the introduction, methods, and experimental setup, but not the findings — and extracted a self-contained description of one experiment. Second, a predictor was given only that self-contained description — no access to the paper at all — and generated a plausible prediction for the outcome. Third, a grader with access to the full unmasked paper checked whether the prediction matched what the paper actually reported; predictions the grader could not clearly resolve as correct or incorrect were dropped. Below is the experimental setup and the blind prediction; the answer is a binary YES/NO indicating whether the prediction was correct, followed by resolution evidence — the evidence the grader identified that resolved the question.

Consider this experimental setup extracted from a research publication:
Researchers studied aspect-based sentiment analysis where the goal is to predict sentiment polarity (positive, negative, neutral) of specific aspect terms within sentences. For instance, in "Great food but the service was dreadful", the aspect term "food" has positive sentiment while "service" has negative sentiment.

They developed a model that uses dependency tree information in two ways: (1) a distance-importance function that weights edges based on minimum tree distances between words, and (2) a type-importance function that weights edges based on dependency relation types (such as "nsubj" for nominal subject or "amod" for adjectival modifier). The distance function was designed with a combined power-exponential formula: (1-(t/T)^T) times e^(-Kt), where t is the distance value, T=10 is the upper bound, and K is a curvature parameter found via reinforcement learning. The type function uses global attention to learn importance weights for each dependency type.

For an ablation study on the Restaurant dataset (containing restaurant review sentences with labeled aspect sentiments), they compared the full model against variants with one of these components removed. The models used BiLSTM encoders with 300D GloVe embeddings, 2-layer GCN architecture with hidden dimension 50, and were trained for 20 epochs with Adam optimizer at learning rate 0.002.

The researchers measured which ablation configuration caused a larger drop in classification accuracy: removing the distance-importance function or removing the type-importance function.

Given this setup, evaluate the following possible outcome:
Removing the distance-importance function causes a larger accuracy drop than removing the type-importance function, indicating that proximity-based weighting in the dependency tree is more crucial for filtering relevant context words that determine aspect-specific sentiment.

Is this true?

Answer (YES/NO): YES